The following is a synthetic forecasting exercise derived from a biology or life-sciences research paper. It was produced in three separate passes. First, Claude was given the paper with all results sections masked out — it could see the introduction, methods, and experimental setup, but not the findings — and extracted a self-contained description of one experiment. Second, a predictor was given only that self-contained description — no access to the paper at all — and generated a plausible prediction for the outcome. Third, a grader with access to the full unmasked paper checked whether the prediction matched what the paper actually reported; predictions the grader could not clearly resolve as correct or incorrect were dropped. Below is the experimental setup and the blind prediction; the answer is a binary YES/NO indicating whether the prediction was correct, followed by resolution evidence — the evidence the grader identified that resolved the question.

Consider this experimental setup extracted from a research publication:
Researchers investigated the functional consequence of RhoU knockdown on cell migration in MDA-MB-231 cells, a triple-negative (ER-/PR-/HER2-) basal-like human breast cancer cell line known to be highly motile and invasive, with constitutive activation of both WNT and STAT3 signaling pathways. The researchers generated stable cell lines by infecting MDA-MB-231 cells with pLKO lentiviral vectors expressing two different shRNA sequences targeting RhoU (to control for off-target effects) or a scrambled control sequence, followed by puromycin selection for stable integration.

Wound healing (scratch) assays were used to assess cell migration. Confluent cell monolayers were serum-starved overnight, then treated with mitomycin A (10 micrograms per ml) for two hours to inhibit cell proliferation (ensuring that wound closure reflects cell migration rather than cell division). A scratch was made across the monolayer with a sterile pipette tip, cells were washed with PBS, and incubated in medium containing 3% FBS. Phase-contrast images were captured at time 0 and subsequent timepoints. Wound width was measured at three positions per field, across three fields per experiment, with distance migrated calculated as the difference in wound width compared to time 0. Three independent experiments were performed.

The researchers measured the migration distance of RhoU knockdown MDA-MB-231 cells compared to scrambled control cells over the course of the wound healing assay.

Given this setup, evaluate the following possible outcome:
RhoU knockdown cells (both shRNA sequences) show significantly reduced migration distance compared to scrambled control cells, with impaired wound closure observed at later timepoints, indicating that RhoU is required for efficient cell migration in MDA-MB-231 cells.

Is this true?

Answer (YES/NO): YES